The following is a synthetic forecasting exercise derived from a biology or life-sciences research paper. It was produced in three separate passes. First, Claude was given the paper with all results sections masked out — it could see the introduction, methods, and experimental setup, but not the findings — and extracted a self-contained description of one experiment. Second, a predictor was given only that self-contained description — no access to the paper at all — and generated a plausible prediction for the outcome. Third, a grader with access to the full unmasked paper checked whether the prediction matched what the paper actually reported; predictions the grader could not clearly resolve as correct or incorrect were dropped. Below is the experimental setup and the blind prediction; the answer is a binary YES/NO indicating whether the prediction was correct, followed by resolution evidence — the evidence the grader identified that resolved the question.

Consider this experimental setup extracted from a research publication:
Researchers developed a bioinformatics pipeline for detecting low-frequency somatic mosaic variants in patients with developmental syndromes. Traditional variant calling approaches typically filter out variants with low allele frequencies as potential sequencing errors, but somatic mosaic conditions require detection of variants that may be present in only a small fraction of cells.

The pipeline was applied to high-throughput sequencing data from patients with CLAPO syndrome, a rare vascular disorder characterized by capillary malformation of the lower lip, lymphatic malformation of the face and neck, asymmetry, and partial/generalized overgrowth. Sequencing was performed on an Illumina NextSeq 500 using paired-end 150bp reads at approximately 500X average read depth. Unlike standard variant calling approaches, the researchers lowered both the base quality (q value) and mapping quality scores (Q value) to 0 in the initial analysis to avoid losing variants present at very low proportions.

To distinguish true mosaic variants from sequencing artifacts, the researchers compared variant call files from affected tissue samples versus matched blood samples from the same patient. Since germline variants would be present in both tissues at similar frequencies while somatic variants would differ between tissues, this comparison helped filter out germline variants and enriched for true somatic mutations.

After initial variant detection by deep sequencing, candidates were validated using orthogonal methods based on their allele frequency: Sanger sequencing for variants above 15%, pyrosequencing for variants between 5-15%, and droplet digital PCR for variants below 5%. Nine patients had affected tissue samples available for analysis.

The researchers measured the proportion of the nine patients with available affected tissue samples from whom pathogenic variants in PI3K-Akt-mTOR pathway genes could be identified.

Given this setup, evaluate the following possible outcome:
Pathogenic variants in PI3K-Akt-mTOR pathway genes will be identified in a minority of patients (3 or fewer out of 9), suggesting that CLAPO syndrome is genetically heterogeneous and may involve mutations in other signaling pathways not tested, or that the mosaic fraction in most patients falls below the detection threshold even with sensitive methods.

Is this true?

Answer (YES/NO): NO